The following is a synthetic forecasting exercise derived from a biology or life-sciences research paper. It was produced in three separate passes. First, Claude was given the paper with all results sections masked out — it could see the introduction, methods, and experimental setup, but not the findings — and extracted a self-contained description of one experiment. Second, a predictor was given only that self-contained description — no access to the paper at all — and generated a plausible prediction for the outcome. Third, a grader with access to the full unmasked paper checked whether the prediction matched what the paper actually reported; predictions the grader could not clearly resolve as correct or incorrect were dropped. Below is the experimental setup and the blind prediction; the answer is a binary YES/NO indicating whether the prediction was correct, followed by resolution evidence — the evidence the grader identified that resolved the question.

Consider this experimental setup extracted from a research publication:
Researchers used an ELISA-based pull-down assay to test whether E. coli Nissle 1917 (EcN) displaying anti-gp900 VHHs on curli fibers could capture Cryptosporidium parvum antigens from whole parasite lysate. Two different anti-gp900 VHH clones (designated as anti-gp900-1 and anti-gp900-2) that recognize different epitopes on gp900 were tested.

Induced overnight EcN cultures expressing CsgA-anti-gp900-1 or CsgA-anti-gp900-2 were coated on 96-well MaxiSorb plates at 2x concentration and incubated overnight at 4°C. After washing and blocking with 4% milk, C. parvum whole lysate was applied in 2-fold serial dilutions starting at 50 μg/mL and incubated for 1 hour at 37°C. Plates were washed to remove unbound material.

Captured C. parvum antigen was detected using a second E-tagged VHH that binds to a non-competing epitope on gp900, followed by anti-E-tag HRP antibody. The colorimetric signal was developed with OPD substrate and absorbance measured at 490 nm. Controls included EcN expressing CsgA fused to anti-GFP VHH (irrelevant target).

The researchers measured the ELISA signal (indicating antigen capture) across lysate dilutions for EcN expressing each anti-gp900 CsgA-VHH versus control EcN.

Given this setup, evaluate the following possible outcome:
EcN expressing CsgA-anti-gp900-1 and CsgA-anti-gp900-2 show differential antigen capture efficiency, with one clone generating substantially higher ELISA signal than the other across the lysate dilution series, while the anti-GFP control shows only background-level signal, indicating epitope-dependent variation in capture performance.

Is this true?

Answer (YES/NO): YES